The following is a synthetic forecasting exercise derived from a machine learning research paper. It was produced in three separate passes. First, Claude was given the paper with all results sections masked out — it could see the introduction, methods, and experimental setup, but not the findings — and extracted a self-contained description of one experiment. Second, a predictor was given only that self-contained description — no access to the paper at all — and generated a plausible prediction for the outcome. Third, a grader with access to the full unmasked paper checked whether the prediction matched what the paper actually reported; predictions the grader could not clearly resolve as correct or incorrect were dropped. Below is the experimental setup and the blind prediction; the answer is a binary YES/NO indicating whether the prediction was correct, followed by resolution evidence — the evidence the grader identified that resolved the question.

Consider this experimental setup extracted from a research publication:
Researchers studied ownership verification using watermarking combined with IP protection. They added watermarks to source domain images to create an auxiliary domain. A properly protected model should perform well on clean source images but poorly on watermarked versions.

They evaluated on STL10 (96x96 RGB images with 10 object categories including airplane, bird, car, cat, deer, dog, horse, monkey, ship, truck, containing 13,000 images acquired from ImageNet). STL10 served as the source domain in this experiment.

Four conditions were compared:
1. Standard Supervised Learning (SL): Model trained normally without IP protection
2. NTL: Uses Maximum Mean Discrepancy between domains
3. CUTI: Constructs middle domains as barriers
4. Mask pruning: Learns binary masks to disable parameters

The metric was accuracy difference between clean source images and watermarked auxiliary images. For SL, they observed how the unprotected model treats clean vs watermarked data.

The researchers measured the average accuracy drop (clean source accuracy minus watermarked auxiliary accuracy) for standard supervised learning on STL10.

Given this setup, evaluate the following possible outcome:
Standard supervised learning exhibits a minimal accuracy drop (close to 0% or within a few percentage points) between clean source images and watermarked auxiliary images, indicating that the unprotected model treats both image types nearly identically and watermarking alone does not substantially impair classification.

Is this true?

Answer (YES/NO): NO